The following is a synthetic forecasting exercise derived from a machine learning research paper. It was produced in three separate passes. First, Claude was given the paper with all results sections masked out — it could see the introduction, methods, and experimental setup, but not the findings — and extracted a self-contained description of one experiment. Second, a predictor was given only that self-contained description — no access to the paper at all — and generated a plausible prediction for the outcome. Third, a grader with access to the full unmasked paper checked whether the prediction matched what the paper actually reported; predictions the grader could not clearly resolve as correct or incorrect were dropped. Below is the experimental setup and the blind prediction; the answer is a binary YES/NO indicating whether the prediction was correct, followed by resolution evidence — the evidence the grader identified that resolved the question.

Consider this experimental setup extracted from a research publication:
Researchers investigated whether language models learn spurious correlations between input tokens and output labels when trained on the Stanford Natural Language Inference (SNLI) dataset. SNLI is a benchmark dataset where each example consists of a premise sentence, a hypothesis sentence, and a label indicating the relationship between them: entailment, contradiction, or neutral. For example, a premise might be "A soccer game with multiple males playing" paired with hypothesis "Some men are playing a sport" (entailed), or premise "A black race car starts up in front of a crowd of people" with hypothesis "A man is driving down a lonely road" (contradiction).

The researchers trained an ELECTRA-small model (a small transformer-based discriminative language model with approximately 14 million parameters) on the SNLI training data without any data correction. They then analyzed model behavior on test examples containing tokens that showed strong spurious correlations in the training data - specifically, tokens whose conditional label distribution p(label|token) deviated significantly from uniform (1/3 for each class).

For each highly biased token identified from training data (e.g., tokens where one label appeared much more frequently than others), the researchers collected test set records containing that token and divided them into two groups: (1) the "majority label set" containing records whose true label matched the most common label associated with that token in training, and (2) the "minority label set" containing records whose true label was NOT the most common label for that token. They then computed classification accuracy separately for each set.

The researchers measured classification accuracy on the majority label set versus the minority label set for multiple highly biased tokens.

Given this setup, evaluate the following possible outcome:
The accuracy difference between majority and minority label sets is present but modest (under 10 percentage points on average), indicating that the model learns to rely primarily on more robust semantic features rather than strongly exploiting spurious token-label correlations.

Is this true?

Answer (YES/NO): NO